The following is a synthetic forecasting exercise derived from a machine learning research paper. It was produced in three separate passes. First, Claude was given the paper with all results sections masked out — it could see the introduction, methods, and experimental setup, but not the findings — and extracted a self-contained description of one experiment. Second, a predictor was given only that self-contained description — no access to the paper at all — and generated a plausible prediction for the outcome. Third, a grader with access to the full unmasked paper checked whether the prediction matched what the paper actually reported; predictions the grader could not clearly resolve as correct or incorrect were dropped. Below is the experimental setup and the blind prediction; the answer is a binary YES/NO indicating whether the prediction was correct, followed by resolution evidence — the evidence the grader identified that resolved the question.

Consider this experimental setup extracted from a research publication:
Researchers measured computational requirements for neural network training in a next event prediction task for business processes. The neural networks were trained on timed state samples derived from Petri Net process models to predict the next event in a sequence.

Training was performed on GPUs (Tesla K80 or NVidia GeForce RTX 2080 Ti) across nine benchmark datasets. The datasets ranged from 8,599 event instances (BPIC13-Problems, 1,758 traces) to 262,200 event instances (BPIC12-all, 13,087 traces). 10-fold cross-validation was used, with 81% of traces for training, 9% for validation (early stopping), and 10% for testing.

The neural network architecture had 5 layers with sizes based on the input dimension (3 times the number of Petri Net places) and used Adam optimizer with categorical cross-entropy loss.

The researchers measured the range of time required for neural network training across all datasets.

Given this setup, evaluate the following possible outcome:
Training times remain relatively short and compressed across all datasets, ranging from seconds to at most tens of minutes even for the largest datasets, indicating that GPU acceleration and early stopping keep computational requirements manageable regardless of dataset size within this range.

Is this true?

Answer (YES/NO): NO